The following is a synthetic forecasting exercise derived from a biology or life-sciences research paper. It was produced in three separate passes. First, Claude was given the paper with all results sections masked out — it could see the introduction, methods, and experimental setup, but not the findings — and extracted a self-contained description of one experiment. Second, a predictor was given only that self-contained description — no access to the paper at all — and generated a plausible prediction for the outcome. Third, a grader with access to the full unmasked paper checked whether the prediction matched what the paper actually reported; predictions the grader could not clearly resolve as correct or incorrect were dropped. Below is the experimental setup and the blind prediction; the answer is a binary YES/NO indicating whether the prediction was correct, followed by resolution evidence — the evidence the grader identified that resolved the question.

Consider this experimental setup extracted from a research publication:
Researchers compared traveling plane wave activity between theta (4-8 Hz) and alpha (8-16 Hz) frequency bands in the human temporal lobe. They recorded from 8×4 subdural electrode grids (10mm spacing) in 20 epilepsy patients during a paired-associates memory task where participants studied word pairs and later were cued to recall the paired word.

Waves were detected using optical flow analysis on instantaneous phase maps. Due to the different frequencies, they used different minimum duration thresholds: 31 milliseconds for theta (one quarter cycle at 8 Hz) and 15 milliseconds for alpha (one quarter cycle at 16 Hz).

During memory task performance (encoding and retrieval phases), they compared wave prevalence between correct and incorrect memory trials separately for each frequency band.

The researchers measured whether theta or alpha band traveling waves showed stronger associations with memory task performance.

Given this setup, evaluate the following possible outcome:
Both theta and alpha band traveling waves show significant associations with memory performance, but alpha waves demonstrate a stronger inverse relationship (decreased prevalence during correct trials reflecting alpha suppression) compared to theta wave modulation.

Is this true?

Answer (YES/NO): NO